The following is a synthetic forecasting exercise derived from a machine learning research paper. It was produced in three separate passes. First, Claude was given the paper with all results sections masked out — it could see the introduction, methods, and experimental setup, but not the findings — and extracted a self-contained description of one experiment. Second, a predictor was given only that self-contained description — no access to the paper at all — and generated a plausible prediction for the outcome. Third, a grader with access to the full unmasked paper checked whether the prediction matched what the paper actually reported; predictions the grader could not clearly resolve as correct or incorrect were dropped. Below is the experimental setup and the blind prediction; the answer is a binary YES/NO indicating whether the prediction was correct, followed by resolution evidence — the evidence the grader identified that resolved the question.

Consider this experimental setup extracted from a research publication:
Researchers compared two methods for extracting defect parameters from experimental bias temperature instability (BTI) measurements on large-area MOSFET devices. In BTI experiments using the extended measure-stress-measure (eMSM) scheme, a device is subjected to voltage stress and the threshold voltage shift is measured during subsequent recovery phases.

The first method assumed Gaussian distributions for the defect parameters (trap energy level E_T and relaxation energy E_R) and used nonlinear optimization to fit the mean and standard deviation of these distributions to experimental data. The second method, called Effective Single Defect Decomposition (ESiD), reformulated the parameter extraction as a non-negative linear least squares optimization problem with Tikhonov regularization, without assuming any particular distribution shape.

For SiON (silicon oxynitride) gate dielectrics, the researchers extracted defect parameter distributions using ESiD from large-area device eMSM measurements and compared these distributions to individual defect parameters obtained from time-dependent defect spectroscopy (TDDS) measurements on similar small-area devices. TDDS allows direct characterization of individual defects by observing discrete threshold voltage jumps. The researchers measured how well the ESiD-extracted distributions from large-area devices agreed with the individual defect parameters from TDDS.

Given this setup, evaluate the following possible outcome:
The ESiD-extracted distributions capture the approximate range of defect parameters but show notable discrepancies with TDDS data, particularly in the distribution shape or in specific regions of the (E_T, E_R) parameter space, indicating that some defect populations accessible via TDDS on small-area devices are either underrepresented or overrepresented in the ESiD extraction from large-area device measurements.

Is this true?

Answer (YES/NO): NO